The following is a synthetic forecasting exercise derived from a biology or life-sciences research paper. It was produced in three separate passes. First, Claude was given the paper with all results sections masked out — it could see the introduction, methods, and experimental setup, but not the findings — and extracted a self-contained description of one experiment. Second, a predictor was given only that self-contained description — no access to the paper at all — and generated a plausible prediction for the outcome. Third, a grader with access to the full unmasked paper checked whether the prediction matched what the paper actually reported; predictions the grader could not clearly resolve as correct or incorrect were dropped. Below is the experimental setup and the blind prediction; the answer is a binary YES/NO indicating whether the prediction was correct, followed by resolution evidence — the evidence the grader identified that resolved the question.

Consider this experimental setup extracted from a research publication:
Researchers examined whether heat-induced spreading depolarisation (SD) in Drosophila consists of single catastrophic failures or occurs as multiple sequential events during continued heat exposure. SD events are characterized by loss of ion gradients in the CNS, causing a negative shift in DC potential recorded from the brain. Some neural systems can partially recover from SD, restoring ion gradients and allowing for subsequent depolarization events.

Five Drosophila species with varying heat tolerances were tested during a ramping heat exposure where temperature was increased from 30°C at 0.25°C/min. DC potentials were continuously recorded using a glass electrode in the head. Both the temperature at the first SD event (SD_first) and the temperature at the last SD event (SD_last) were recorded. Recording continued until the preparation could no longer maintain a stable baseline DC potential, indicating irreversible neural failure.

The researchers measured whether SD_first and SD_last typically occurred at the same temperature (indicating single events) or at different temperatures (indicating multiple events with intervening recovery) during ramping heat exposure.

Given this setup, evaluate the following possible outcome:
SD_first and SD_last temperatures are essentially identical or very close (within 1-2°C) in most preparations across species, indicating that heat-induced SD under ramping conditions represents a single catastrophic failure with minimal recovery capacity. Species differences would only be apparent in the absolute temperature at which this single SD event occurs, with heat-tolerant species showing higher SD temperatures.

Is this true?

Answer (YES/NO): NO